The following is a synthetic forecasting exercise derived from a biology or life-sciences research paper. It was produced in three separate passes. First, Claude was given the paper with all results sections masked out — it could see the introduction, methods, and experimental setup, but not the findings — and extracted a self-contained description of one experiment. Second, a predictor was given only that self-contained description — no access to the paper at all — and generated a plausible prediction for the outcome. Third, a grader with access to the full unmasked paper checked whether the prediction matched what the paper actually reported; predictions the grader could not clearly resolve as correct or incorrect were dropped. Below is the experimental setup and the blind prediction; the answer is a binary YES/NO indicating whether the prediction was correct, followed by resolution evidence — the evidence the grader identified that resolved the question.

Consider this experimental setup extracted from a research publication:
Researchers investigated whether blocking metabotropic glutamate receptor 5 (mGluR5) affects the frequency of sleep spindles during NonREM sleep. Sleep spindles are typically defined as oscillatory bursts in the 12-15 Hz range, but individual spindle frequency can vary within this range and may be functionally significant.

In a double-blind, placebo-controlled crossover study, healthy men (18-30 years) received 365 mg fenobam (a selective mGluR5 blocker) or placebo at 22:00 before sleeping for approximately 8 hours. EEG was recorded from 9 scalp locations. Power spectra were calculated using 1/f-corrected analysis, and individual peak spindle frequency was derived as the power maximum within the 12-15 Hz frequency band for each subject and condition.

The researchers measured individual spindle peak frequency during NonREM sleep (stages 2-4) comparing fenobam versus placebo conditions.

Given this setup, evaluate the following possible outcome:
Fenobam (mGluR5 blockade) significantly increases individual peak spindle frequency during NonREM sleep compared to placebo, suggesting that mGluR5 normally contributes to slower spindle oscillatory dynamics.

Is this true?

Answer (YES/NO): YES